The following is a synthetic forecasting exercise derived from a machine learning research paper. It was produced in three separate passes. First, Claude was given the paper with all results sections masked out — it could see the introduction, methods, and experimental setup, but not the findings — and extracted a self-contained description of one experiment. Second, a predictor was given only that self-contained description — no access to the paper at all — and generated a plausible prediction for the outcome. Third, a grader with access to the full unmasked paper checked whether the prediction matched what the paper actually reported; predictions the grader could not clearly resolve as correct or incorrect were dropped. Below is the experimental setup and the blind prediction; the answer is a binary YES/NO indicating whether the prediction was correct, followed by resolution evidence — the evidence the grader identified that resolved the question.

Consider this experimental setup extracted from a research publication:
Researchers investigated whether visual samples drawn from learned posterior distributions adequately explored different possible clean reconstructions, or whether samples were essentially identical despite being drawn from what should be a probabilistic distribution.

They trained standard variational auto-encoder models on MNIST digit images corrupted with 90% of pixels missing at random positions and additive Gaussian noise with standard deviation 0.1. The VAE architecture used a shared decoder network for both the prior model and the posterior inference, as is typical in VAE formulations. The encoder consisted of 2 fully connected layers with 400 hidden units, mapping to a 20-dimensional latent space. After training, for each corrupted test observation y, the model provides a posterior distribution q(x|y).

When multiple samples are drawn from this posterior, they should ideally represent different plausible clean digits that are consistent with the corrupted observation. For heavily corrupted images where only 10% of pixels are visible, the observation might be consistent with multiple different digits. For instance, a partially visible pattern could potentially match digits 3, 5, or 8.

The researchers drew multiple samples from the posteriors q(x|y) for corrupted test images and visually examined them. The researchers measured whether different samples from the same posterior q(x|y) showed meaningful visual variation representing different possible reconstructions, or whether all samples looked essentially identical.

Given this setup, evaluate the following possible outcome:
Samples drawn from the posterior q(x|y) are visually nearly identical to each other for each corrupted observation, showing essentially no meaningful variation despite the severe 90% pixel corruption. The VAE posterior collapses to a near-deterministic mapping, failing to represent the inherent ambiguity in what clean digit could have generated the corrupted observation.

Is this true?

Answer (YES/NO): YES